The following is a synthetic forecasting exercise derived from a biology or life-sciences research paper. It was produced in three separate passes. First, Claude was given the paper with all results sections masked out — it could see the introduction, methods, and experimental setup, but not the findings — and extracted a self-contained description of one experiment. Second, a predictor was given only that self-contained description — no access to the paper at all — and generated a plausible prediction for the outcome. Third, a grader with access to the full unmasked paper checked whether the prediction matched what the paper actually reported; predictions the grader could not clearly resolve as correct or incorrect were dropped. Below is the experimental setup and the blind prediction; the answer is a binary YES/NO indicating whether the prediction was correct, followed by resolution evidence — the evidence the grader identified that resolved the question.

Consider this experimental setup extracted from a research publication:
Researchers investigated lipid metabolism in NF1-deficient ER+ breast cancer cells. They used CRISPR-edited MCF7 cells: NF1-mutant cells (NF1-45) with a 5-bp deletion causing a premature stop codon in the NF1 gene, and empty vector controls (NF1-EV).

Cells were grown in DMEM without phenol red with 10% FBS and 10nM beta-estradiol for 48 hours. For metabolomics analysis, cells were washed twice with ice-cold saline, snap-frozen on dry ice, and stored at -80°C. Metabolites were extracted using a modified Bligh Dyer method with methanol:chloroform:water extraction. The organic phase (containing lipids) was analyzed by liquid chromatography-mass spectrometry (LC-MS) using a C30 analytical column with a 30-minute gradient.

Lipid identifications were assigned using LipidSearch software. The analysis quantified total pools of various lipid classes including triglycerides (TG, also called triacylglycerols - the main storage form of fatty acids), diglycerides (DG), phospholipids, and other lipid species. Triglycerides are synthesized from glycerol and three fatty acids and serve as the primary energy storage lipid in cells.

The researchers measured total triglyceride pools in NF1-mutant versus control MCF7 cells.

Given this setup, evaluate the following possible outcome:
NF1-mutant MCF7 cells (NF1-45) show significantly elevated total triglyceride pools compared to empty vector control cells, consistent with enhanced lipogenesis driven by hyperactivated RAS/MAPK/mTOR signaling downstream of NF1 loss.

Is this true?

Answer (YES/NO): YES